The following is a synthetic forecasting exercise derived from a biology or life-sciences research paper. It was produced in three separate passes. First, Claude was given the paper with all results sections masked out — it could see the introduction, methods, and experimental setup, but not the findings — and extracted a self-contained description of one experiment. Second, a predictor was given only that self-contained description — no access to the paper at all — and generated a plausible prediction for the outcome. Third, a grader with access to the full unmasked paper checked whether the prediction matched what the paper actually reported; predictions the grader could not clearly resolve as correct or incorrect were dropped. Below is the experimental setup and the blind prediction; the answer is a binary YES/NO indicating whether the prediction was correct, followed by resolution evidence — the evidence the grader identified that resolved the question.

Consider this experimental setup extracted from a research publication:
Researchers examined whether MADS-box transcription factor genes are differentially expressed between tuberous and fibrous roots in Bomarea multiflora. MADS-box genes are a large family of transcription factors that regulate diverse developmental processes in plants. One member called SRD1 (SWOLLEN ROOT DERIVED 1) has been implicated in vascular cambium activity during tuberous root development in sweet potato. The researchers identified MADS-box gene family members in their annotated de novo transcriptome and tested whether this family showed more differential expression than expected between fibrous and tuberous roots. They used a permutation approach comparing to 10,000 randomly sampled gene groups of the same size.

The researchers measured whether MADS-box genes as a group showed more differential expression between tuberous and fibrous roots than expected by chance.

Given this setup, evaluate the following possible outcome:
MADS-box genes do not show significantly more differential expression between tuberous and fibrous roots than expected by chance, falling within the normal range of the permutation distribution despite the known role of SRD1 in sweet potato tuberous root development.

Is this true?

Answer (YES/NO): NO